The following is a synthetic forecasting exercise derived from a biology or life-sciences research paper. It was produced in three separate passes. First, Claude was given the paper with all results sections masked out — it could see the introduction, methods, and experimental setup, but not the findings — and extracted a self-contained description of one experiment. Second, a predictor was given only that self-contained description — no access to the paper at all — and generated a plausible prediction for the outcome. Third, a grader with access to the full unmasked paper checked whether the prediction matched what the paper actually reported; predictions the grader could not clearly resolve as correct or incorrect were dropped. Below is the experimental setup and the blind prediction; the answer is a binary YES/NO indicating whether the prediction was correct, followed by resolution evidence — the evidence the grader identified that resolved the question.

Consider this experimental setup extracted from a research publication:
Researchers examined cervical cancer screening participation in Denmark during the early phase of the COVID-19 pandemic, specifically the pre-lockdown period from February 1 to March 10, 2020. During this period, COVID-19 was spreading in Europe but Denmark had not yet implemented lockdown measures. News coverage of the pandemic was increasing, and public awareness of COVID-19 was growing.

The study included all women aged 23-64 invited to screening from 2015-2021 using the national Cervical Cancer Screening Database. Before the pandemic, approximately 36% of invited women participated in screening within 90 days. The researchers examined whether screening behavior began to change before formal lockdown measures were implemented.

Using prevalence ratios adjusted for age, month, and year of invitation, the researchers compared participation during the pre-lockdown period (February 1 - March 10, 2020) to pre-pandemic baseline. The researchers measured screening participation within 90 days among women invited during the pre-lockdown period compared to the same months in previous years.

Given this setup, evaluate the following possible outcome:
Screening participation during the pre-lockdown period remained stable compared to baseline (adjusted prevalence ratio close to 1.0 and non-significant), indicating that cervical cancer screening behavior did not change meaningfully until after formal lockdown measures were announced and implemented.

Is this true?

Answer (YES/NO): NO